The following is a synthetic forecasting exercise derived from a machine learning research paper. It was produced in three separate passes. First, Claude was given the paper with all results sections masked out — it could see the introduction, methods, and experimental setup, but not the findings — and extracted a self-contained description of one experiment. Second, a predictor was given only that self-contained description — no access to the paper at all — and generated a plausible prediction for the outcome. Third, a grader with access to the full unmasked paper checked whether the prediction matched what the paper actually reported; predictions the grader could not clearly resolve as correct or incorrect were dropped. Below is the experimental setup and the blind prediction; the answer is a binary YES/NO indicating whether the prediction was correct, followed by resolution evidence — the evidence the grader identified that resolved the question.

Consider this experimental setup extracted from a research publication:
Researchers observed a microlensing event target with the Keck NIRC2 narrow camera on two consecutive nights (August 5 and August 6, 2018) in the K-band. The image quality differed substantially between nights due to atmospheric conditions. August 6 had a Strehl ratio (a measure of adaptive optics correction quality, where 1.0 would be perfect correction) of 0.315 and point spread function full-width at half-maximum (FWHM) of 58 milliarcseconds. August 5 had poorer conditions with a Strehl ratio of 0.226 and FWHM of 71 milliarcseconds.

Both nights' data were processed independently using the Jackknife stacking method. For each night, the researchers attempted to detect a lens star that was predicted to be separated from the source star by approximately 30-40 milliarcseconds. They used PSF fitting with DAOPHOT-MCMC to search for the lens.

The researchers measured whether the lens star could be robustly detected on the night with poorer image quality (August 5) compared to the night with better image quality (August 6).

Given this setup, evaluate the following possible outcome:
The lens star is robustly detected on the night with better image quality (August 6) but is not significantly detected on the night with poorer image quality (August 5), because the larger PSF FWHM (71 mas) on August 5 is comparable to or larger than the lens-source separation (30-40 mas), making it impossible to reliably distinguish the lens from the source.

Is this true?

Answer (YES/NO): NO